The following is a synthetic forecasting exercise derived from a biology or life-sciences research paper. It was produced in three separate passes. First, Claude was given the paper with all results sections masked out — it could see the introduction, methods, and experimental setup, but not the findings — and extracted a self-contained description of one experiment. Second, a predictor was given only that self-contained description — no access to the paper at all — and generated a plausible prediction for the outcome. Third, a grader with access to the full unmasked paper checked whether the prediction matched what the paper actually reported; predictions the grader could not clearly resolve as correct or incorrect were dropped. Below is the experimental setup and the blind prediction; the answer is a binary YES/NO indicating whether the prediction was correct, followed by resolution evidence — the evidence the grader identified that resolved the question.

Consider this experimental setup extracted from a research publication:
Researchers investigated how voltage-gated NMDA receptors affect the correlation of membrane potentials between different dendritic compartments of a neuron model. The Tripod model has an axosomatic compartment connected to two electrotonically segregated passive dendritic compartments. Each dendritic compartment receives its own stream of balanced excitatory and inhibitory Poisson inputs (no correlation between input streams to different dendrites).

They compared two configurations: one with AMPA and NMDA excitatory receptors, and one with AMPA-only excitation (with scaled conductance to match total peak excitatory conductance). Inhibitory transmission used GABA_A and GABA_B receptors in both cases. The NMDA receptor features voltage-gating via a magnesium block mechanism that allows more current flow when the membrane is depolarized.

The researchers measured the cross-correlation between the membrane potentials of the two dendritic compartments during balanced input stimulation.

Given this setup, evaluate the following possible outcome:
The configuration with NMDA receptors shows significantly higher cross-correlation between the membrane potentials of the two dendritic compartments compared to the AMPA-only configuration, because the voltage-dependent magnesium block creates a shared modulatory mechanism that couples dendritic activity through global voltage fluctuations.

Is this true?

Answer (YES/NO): YES